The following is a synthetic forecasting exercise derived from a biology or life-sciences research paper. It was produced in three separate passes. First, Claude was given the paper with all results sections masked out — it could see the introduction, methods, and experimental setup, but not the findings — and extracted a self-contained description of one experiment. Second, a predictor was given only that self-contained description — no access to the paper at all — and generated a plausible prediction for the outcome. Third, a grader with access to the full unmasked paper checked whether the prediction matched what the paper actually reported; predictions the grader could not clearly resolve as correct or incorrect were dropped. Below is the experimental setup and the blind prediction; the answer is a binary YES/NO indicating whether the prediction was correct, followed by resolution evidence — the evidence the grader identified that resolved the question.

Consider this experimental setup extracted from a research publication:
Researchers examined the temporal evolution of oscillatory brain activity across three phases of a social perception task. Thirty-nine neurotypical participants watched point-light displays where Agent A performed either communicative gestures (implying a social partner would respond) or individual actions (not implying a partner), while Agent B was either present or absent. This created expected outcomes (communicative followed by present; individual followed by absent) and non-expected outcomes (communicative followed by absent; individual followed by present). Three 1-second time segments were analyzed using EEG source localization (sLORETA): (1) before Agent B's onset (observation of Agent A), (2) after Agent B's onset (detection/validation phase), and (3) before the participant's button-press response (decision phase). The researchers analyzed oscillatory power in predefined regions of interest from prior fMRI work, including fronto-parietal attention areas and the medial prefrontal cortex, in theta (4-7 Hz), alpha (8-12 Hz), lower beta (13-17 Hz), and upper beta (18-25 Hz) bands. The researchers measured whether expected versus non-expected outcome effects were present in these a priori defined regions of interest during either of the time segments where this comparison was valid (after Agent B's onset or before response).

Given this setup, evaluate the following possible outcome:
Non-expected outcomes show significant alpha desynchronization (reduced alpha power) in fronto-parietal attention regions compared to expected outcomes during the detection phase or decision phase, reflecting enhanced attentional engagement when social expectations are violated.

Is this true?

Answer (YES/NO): NO